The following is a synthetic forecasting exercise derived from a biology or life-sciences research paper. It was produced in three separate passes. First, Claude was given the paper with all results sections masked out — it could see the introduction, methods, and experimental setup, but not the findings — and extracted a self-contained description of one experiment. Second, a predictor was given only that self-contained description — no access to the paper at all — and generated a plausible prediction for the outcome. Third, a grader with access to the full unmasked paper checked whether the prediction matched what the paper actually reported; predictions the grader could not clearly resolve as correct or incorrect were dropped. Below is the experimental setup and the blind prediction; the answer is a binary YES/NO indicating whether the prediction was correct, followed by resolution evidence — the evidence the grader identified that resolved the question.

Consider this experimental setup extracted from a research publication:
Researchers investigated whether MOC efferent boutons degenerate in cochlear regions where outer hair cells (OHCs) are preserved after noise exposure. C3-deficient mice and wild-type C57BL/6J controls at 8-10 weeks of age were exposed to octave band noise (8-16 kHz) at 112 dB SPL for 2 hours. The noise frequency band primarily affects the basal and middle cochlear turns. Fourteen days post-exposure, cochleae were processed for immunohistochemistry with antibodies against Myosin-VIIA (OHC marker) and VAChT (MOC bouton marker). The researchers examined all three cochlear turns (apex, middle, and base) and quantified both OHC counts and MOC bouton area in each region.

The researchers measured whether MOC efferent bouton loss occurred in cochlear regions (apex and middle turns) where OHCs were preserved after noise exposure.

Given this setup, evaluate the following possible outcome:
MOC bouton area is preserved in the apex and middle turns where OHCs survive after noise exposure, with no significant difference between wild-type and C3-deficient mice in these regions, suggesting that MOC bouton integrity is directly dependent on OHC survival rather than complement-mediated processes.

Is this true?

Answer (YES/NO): NO